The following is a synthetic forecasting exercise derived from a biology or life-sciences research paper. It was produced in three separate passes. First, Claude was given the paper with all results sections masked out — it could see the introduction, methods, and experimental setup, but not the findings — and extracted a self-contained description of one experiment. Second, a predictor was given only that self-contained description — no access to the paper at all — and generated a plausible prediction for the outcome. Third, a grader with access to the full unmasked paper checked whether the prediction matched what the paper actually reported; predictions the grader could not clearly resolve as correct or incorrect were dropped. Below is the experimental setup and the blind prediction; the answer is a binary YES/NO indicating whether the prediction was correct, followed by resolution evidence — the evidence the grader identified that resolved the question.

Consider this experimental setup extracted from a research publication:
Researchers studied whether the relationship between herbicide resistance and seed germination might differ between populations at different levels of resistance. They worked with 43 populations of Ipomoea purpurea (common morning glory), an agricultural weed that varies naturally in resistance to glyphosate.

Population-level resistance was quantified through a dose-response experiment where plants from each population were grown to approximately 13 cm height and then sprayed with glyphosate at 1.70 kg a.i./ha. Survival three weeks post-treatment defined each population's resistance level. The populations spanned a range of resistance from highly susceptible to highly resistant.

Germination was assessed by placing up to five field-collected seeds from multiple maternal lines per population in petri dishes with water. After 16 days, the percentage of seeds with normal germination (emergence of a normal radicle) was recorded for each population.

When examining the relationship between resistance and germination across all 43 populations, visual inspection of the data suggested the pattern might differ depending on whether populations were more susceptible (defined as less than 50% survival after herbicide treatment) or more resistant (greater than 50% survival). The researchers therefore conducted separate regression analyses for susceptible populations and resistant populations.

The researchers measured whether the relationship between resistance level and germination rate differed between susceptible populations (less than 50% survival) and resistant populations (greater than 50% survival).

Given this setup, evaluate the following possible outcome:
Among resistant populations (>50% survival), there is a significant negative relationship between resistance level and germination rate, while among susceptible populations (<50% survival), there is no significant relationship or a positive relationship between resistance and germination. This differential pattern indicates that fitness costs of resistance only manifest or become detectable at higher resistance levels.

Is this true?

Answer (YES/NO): YES